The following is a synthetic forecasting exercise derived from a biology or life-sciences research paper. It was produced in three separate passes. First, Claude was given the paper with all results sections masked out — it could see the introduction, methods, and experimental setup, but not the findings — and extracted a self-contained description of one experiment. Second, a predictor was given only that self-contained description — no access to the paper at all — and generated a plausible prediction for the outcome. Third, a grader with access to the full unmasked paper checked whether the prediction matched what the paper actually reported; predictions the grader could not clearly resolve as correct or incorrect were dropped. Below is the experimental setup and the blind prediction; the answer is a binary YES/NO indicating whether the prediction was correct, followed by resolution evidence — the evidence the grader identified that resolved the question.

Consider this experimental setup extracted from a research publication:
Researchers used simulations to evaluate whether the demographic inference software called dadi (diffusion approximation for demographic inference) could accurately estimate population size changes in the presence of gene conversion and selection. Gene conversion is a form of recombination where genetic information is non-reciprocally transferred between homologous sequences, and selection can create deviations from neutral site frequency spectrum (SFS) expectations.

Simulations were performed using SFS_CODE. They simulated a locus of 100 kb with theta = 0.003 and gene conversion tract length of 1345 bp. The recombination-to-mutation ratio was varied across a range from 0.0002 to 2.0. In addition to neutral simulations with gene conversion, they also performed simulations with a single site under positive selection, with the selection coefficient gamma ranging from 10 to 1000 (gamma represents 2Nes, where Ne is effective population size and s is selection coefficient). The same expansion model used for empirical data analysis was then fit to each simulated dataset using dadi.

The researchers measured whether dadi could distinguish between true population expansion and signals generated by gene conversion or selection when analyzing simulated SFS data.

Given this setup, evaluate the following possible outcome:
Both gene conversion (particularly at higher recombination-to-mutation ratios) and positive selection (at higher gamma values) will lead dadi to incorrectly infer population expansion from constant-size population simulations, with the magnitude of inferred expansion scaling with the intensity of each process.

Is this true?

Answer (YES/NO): NO